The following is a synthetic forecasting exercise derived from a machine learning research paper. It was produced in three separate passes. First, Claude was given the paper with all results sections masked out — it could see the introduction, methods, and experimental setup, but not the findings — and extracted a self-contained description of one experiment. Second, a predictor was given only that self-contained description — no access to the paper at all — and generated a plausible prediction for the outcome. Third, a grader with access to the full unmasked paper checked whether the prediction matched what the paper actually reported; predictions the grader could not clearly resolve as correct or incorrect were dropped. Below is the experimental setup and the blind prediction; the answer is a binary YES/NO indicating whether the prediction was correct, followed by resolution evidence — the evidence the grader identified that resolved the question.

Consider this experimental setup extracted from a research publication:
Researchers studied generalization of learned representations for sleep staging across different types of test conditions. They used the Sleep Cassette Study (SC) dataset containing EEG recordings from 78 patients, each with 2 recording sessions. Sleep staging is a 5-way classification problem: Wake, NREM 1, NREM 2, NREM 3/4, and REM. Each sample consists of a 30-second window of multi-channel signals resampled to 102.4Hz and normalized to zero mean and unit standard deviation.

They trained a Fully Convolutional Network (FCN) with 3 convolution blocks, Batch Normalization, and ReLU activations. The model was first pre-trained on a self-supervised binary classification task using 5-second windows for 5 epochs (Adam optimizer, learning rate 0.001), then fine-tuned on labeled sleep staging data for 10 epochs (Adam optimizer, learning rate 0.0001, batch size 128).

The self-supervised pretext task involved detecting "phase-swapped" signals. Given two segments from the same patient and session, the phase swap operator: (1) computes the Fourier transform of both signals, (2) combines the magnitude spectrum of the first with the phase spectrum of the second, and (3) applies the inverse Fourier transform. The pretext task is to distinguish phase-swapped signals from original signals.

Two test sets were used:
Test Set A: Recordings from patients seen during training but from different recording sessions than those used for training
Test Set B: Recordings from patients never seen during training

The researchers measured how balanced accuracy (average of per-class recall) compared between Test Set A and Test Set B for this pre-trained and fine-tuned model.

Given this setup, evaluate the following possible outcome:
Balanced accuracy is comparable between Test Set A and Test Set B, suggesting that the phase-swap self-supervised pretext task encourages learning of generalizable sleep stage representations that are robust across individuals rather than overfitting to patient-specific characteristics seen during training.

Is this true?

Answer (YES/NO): NO